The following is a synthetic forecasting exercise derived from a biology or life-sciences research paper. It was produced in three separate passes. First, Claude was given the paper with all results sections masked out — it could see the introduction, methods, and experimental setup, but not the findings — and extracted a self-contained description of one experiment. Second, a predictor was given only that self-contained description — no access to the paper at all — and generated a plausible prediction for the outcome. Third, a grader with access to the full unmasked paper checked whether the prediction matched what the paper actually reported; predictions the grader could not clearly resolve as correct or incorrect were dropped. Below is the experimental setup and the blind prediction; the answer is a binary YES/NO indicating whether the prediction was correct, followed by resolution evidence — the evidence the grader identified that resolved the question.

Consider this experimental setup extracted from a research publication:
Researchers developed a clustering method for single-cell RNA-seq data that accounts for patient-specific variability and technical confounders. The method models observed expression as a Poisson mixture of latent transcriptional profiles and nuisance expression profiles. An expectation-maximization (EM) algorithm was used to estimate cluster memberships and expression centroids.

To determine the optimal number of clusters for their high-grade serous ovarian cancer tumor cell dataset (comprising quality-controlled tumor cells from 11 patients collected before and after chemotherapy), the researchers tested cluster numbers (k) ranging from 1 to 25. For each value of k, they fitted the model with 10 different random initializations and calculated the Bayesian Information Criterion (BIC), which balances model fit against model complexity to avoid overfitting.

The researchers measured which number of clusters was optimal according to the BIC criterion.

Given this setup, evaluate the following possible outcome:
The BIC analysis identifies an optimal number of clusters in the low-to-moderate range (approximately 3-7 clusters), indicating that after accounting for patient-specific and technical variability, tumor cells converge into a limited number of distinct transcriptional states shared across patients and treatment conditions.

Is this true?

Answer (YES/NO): NO